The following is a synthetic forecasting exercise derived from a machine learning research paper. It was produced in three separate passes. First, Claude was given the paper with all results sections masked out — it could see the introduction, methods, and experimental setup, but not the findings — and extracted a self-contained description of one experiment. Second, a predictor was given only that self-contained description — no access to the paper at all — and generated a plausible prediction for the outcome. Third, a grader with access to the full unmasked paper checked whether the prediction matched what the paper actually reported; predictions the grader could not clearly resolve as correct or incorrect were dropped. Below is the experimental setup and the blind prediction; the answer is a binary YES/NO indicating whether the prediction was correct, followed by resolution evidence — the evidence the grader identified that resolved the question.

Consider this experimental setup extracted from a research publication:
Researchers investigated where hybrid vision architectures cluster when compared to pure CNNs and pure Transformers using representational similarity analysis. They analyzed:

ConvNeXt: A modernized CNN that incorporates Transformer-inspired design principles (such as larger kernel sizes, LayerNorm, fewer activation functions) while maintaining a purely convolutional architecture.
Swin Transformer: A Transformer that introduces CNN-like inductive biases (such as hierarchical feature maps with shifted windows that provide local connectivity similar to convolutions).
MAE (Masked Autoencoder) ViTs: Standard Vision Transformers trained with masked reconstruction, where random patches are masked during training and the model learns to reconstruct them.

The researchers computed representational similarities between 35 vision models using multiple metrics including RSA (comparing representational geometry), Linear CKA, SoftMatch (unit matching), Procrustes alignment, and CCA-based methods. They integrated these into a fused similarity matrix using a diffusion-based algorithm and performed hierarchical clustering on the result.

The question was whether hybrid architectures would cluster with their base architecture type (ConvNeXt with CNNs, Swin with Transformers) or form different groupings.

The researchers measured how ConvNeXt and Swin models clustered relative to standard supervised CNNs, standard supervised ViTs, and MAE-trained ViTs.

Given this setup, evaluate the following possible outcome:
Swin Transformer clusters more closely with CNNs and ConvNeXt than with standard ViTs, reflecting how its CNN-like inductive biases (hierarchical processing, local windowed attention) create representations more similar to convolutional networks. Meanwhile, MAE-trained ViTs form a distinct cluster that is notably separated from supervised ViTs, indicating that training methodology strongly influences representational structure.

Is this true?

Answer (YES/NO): NO